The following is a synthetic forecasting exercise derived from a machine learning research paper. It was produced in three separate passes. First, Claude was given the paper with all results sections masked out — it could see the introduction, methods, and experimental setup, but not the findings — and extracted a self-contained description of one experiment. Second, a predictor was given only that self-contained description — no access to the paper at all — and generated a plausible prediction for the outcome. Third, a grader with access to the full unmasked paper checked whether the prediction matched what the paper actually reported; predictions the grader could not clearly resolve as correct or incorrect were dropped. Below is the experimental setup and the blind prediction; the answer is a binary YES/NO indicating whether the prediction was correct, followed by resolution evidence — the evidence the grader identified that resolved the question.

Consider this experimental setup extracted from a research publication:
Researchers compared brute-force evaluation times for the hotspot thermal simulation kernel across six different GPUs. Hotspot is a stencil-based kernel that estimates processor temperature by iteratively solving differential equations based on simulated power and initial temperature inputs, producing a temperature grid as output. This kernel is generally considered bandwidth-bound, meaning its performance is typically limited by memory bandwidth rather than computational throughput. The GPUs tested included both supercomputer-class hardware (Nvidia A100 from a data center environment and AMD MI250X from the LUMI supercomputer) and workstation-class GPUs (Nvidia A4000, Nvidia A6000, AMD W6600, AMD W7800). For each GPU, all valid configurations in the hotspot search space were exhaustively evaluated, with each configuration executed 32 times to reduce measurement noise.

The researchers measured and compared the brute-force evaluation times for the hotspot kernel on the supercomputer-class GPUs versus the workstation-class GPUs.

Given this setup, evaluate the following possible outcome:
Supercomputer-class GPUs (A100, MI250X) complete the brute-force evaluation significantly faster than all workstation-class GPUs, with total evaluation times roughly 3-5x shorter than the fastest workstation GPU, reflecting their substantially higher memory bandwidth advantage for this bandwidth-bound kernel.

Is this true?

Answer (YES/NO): NO